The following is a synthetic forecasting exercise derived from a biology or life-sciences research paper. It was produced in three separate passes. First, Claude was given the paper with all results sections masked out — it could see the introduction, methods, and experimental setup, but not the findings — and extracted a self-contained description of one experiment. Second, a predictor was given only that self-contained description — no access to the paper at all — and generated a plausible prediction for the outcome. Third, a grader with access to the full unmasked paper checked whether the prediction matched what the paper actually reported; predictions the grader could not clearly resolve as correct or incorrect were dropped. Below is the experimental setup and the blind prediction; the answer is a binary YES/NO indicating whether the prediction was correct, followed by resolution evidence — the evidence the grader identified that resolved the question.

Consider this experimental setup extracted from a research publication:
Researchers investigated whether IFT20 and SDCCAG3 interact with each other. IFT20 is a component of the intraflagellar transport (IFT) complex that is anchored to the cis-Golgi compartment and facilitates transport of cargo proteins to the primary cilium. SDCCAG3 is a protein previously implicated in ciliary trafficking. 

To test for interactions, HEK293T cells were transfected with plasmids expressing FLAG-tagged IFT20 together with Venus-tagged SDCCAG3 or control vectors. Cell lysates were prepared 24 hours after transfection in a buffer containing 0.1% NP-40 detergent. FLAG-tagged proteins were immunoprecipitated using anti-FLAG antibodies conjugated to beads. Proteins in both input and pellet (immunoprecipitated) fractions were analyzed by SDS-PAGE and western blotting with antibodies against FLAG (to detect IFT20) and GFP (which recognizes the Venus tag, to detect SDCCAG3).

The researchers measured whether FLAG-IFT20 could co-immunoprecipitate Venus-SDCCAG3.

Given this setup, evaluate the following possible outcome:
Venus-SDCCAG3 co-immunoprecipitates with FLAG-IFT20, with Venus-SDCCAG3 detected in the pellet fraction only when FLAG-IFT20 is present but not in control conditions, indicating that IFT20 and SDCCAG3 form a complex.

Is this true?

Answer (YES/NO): YES